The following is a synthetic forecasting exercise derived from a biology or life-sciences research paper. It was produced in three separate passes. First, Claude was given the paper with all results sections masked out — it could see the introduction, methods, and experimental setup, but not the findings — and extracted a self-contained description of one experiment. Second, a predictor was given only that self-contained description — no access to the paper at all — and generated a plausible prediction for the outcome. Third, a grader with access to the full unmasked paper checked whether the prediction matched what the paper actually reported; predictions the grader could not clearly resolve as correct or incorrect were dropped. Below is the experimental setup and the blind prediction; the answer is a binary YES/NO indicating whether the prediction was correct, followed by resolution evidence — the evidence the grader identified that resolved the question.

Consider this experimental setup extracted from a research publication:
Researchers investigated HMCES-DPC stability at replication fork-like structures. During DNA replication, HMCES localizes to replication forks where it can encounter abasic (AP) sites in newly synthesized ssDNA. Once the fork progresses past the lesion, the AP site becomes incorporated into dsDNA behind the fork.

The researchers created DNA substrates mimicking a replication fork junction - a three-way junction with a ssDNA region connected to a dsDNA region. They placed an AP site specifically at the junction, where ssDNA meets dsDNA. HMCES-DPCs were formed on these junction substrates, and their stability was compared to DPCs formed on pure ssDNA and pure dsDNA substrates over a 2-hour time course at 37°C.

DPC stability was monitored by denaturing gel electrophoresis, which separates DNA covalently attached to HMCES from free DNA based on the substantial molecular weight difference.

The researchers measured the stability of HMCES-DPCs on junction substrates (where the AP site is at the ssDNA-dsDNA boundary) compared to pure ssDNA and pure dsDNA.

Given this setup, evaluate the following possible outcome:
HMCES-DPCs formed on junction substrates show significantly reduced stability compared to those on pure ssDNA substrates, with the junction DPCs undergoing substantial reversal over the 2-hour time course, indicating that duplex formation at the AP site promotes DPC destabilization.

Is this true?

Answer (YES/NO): NO